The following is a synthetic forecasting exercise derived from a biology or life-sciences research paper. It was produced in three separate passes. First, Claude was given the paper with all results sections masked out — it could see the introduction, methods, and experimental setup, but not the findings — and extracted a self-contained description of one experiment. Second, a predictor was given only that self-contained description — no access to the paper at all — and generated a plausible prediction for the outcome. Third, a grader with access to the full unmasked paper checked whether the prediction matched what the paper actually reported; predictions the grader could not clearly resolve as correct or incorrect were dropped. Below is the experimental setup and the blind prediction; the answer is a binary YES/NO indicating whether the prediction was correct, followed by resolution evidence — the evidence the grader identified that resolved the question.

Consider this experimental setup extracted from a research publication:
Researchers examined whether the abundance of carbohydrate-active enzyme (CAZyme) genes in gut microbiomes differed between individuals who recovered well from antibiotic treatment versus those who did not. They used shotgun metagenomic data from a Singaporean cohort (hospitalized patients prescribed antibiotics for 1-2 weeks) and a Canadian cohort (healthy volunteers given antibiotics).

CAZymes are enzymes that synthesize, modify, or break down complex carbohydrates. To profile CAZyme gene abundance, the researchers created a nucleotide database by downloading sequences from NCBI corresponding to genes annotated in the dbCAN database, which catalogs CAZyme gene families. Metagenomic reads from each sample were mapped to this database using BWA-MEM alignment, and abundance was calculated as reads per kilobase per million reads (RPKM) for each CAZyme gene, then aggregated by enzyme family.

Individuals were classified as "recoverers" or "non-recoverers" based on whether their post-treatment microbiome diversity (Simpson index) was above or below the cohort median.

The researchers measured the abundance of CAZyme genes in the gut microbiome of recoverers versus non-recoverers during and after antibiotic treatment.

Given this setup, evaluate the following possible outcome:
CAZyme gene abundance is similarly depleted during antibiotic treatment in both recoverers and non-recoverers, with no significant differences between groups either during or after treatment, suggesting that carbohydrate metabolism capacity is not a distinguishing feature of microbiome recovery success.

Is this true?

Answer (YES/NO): NO